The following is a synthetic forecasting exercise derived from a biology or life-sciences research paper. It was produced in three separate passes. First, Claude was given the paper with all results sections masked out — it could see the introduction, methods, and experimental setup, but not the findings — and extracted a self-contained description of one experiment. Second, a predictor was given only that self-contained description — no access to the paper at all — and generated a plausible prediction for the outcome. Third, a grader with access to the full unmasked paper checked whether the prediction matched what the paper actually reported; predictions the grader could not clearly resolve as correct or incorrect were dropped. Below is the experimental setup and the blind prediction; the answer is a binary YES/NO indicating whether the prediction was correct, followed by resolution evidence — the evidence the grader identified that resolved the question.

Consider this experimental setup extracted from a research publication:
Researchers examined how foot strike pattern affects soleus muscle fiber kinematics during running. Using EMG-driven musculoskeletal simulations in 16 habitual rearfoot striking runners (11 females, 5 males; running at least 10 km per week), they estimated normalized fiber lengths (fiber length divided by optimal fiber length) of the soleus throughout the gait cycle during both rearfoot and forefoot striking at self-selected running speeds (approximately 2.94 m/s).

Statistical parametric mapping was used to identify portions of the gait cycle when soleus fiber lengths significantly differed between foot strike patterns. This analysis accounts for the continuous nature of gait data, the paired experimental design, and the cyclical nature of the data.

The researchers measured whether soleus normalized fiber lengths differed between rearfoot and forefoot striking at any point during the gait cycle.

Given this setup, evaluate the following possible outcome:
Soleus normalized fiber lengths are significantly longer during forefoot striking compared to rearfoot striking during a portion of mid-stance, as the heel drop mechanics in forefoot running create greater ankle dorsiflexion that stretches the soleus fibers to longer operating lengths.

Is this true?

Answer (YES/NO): NO